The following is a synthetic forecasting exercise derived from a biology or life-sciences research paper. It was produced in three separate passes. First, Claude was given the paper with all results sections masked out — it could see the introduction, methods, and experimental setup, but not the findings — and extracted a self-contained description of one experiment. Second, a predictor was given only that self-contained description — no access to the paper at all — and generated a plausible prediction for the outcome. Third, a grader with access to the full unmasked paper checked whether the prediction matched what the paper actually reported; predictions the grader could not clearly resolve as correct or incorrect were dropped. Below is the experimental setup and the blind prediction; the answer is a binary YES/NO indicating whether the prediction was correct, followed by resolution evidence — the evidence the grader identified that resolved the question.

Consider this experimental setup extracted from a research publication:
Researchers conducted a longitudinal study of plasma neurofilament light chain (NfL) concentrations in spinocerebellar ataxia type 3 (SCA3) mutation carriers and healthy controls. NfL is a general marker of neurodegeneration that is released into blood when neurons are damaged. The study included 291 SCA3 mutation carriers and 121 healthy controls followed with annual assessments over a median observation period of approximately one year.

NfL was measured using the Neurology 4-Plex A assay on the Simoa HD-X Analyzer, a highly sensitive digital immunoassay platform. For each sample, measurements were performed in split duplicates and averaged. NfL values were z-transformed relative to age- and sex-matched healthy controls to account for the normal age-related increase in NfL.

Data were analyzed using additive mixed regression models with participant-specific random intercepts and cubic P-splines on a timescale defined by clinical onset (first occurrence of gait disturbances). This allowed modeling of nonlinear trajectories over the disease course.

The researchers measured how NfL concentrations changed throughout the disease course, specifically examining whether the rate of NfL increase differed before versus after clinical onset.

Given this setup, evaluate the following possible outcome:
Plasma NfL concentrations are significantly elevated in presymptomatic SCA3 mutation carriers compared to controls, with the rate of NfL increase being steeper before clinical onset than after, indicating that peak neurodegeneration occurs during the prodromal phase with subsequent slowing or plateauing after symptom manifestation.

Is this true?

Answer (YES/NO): YES